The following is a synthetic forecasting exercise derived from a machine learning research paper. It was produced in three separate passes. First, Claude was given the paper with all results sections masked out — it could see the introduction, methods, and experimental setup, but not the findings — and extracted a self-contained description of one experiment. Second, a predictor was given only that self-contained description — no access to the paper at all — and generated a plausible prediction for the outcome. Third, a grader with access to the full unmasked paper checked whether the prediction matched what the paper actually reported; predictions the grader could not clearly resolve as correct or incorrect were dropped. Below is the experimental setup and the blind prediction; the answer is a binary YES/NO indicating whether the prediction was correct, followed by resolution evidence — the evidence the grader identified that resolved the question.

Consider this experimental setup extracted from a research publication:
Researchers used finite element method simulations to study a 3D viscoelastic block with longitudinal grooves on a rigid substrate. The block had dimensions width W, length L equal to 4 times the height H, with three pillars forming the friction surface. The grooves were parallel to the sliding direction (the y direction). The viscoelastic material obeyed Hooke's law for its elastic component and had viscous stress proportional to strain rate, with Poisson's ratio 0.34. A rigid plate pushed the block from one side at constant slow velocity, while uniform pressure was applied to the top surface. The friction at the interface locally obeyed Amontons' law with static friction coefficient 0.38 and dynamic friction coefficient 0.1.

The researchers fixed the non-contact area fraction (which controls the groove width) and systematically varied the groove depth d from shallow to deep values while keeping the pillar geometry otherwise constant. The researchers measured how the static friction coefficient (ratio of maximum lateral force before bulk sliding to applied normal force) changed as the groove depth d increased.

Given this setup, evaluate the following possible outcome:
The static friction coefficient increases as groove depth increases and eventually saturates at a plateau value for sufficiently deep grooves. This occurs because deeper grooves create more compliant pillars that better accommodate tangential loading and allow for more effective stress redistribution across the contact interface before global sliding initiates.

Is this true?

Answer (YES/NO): NO